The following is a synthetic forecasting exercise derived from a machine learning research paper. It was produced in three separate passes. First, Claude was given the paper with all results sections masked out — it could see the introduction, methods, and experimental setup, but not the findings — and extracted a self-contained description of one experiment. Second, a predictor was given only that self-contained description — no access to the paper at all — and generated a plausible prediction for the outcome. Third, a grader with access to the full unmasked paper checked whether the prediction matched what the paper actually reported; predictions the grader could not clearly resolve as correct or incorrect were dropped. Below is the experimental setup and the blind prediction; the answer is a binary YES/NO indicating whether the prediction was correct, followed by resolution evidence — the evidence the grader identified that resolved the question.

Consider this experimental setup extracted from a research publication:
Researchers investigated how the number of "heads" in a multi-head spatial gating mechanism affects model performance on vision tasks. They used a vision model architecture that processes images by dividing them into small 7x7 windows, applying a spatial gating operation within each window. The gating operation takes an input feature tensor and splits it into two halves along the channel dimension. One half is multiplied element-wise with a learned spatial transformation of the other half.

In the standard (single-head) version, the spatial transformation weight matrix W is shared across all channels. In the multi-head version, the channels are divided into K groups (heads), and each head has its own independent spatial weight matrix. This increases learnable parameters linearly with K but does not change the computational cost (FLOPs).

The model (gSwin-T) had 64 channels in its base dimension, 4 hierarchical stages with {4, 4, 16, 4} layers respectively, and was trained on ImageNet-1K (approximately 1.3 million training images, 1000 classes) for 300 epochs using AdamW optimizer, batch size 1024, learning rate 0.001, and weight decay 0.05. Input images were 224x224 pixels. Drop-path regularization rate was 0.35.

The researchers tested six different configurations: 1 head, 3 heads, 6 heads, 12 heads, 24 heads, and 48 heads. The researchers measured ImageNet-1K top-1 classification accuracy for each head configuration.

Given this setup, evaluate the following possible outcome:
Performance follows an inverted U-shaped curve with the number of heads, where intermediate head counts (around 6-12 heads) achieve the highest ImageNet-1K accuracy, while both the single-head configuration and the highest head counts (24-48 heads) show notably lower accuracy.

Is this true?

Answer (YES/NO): NO